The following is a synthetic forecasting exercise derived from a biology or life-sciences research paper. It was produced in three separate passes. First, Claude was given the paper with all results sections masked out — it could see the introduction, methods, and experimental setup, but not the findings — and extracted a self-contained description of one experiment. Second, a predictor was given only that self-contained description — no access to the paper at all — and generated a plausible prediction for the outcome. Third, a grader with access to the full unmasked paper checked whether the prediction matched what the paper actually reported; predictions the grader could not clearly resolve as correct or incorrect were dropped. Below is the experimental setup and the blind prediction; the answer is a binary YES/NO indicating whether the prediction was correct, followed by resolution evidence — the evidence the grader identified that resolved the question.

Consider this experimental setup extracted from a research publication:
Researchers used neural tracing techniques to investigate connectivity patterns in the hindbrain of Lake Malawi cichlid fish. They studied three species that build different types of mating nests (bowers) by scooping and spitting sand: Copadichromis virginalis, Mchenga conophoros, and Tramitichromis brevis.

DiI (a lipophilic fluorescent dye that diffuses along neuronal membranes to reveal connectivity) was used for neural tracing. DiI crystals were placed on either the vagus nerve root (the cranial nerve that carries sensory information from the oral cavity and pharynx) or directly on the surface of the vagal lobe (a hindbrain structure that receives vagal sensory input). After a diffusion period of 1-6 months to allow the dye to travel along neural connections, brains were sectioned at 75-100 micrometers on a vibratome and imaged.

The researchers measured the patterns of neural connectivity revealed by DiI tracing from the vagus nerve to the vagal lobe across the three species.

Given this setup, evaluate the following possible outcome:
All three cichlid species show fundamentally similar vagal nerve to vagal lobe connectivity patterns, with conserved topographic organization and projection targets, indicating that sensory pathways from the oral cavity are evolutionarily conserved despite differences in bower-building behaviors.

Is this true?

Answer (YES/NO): YES